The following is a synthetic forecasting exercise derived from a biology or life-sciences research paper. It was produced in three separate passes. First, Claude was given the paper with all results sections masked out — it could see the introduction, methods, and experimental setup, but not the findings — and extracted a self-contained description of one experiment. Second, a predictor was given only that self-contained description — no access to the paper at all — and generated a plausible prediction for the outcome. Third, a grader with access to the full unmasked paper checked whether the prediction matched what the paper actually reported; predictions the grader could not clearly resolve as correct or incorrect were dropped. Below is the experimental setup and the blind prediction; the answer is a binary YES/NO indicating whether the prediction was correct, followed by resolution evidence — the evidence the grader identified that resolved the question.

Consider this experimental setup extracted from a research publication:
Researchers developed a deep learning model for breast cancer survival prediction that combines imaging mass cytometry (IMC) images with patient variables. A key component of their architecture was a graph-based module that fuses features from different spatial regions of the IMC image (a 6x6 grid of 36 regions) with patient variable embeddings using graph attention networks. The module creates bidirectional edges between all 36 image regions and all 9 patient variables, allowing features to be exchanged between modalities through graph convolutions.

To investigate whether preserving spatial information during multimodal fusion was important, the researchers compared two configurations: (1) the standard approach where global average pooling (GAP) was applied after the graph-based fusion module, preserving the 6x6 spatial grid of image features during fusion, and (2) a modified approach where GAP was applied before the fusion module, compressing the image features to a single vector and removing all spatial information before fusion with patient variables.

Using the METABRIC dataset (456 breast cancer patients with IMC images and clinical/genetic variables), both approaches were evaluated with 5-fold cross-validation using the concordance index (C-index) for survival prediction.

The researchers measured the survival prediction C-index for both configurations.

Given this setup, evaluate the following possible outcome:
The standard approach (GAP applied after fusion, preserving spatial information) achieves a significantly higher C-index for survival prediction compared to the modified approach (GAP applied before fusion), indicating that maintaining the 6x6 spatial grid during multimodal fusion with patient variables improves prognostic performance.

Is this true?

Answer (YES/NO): YES